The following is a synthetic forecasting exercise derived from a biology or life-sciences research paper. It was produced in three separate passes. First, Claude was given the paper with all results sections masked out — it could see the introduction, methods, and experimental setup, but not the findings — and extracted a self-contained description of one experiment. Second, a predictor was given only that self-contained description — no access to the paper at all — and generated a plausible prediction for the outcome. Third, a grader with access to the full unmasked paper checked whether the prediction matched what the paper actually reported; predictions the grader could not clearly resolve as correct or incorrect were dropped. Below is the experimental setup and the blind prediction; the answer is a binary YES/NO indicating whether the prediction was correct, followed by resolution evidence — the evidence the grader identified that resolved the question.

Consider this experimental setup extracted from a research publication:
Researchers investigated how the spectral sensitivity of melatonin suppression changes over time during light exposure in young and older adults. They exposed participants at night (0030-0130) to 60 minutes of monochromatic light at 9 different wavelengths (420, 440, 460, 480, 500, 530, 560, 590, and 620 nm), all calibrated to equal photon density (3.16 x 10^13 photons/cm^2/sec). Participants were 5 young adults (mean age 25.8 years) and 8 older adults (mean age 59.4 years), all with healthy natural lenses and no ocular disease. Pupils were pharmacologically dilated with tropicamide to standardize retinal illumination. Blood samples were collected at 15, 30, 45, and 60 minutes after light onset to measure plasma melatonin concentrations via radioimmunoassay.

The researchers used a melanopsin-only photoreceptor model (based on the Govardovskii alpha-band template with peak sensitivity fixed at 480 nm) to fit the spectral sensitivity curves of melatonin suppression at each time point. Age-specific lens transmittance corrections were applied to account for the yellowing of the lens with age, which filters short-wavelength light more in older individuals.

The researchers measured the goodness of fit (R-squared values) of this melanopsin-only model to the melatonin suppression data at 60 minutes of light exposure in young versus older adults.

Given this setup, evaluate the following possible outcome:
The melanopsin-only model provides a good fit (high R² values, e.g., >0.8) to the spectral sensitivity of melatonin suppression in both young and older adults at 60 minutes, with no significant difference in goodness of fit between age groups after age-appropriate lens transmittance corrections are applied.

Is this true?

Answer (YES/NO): NO